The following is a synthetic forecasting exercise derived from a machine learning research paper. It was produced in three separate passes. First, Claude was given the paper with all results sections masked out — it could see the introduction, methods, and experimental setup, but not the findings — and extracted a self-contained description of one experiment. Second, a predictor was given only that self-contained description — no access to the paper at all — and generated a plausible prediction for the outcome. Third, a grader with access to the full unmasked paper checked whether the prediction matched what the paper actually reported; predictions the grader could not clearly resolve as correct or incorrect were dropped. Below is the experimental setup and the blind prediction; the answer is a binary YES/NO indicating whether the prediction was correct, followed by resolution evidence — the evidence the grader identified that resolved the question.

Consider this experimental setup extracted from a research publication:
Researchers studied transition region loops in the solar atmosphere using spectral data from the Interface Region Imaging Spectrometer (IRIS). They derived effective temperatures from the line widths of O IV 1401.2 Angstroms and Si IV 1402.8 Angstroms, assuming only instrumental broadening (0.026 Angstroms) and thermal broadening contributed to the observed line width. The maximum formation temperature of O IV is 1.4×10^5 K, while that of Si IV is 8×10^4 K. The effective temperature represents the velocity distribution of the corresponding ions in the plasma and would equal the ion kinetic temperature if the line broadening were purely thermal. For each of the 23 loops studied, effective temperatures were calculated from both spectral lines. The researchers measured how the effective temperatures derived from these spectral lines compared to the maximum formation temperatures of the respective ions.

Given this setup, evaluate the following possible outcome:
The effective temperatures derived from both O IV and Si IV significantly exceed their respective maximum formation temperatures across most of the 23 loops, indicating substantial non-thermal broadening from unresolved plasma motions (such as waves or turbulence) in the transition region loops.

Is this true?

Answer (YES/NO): YES